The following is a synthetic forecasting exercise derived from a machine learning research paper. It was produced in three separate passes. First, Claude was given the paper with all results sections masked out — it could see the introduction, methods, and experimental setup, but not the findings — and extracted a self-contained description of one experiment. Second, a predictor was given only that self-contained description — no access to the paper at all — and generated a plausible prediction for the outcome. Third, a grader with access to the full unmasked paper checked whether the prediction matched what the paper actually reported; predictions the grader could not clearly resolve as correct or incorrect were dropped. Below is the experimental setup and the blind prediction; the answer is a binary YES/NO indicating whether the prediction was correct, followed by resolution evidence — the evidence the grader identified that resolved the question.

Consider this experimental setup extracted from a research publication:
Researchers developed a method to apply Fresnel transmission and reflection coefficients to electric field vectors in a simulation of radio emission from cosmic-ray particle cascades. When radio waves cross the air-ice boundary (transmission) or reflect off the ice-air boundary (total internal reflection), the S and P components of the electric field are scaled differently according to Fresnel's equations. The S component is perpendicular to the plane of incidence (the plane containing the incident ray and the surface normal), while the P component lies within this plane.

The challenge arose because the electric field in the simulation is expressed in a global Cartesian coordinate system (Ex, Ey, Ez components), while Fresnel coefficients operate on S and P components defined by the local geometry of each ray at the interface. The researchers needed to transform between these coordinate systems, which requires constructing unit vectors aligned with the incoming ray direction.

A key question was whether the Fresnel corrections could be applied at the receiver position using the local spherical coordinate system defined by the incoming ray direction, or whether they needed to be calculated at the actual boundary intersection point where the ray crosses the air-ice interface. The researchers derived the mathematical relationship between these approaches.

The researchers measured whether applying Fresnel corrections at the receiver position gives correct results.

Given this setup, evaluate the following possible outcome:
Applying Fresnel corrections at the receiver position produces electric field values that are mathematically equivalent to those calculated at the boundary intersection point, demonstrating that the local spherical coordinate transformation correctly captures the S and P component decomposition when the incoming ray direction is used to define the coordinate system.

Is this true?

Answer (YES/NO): YES